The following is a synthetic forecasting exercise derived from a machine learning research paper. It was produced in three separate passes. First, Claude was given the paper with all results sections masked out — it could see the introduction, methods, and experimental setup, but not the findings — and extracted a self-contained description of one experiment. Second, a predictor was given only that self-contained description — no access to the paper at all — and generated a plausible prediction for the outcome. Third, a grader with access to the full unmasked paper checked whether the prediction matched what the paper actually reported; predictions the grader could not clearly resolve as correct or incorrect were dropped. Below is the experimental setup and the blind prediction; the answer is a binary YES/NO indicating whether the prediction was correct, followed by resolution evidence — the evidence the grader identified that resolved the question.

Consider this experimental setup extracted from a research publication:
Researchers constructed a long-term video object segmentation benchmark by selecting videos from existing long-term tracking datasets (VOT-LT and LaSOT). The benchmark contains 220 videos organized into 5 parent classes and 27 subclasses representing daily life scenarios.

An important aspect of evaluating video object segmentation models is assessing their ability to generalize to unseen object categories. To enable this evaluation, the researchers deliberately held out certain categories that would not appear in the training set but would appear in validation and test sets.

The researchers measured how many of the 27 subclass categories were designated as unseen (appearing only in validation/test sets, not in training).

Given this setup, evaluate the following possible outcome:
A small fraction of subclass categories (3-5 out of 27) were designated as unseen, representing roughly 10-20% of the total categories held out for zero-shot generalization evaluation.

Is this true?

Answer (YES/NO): NO